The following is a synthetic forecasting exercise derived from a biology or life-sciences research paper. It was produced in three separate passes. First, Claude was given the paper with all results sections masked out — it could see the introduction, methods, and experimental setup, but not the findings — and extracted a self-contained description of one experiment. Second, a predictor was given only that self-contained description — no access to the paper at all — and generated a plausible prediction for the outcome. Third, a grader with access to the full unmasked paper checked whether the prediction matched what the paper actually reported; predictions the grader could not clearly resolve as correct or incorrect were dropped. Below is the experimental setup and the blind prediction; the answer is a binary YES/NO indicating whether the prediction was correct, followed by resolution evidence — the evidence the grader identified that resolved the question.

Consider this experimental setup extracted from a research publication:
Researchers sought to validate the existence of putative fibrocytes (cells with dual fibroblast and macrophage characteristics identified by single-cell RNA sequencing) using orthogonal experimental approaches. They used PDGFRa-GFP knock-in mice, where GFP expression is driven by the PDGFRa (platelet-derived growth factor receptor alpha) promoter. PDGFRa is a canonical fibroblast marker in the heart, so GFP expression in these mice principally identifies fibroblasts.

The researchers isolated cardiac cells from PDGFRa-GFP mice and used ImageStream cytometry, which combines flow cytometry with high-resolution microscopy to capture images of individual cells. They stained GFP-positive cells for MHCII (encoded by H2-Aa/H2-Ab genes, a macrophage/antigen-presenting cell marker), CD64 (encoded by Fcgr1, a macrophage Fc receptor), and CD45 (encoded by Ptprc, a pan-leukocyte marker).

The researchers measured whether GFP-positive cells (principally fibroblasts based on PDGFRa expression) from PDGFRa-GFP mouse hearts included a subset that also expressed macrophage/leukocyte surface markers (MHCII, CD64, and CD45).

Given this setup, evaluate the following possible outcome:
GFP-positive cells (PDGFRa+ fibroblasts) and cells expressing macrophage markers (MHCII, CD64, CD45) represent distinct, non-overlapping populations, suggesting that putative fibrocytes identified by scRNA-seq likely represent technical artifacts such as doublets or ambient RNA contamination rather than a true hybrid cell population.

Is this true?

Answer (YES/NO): NO